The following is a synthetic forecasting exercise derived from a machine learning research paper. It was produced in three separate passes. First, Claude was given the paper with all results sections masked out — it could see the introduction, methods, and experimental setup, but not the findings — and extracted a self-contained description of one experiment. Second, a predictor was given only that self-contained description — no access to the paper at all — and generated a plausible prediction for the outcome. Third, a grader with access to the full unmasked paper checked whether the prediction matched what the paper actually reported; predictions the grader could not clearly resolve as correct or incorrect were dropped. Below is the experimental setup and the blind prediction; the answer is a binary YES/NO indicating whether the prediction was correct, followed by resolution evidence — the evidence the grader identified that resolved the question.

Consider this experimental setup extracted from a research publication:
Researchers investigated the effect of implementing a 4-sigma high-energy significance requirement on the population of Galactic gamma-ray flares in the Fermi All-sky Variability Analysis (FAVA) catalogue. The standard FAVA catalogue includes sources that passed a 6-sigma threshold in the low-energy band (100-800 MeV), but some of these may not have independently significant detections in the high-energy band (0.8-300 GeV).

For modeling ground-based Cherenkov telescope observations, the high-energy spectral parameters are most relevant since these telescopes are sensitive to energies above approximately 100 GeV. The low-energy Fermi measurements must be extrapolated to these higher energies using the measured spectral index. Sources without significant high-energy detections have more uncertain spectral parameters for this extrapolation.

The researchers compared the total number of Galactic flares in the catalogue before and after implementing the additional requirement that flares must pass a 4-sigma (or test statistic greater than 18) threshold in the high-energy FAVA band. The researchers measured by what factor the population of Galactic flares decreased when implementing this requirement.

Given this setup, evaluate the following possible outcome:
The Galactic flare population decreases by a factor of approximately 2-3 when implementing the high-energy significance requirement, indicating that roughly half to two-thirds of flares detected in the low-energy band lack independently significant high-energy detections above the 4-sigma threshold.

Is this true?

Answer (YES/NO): NO